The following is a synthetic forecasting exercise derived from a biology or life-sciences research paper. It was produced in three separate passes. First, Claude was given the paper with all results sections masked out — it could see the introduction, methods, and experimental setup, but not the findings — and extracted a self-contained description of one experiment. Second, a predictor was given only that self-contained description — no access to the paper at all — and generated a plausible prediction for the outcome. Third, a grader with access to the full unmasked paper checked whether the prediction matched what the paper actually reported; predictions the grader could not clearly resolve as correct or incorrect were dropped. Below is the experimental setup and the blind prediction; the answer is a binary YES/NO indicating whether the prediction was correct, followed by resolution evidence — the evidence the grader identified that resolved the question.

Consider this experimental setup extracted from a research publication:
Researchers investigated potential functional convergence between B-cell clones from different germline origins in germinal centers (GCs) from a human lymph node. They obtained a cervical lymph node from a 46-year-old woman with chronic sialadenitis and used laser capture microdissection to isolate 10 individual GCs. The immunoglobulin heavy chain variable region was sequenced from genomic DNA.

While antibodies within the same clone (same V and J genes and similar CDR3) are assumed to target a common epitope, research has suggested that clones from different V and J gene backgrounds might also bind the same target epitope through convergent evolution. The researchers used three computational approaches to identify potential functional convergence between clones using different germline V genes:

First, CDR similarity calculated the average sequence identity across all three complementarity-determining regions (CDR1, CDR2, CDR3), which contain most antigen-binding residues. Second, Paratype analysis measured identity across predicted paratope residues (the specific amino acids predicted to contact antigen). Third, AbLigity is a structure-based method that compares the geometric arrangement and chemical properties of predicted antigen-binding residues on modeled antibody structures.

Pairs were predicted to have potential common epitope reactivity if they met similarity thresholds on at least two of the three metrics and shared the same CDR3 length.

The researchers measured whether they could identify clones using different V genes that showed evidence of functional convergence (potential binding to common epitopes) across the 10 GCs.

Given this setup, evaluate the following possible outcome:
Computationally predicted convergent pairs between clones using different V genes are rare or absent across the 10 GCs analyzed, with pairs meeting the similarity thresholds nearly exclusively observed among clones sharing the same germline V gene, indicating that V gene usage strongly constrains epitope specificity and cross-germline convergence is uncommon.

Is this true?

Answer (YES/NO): NO